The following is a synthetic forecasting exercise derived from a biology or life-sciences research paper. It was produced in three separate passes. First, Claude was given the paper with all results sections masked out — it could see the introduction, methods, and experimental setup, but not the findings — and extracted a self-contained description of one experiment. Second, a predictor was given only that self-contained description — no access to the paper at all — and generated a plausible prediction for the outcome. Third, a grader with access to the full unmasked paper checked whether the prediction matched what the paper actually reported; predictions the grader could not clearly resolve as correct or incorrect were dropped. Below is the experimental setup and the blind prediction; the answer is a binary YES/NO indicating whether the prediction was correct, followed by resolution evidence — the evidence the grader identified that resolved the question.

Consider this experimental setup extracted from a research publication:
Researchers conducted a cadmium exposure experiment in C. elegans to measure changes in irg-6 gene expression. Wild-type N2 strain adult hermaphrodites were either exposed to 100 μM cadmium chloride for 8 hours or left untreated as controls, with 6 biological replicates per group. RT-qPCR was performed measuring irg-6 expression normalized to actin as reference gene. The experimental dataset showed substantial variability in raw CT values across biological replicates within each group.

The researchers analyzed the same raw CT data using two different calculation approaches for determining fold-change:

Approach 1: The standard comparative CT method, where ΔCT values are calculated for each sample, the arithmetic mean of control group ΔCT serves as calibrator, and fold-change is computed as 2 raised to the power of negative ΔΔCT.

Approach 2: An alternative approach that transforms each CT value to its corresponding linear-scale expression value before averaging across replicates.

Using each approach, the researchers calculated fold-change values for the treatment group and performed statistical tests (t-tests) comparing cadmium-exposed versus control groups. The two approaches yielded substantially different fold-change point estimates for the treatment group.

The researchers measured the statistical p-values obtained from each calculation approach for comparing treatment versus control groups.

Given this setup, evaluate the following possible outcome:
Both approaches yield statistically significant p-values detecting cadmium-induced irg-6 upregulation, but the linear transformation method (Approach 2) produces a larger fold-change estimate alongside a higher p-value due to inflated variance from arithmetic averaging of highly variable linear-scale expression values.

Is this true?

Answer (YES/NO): NO